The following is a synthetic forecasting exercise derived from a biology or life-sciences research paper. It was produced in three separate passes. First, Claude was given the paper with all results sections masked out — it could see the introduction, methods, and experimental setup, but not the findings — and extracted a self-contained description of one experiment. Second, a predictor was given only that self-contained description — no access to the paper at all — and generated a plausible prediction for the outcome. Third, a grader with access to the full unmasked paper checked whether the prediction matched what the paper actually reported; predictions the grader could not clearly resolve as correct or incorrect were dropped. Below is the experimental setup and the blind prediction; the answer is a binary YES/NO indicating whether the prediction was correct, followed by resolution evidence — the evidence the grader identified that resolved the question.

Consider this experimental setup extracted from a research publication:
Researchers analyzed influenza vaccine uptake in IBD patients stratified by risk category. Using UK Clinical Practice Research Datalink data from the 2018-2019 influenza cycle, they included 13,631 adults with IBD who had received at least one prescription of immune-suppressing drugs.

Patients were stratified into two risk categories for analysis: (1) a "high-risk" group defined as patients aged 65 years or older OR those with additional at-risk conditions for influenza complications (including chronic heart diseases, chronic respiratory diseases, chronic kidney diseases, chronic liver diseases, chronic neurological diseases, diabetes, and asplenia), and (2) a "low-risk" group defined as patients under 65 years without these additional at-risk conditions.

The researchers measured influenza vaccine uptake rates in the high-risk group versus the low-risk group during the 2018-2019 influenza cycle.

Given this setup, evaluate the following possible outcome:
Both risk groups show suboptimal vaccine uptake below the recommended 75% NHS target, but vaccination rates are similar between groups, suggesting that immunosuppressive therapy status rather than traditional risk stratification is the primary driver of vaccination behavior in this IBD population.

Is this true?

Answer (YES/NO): NO